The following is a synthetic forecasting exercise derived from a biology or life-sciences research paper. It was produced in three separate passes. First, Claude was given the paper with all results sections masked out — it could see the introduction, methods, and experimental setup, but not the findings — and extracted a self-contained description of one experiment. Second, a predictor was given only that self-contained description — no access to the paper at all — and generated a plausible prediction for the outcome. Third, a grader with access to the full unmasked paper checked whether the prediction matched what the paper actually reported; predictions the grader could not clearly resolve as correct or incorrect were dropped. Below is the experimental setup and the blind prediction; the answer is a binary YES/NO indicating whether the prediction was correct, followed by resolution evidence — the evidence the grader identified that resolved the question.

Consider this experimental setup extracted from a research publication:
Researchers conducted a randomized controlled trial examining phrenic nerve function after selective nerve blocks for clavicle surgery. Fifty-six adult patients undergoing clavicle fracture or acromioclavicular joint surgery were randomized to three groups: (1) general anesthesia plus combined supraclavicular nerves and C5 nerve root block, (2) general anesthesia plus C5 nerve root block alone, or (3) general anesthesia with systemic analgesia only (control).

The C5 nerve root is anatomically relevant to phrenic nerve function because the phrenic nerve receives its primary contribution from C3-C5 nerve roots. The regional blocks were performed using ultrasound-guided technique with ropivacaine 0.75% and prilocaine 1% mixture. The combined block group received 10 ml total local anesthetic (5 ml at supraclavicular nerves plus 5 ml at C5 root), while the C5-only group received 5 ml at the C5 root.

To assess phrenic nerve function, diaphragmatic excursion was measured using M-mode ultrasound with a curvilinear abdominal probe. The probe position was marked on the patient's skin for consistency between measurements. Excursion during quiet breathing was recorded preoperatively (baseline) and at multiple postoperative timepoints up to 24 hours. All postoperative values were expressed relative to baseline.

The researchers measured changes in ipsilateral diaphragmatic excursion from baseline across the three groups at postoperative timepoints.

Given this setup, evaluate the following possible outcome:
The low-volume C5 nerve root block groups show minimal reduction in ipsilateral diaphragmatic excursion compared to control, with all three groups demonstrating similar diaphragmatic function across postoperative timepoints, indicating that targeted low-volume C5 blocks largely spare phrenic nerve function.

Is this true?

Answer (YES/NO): NO